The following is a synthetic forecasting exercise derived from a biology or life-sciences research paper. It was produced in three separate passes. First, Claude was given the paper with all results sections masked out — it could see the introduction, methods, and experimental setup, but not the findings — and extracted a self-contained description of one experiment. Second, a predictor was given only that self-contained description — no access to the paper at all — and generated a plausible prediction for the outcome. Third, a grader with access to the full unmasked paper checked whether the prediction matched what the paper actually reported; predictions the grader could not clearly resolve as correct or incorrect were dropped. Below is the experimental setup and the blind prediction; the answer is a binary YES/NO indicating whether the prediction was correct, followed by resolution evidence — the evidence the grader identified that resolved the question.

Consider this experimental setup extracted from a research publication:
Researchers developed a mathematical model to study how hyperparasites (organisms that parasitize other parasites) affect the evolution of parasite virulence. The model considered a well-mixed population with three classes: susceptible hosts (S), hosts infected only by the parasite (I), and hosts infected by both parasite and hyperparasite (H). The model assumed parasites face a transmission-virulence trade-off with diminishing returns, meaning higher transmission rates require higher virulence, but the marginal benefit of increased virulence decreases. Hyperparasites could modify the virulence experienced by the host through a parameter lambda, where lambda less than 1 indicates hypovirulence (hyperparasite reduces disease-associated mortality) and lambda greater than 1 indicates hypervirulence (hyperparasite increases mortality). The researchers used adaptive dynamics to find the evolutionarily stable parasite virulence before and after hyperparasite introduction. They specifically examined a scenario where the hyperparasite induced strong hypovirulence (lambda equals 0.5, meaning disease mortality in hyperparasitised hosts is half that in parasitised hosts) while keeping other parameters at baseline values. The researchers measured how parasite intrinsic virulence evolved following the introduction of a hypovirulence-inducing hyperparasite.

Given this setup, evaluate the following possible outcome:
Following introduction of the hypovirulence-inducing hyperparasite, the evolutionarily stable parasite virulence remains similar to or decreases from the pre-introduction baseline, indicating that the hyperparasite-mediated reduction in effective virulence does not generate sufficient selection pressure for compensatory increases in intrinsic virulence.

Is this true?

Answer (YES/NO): NO